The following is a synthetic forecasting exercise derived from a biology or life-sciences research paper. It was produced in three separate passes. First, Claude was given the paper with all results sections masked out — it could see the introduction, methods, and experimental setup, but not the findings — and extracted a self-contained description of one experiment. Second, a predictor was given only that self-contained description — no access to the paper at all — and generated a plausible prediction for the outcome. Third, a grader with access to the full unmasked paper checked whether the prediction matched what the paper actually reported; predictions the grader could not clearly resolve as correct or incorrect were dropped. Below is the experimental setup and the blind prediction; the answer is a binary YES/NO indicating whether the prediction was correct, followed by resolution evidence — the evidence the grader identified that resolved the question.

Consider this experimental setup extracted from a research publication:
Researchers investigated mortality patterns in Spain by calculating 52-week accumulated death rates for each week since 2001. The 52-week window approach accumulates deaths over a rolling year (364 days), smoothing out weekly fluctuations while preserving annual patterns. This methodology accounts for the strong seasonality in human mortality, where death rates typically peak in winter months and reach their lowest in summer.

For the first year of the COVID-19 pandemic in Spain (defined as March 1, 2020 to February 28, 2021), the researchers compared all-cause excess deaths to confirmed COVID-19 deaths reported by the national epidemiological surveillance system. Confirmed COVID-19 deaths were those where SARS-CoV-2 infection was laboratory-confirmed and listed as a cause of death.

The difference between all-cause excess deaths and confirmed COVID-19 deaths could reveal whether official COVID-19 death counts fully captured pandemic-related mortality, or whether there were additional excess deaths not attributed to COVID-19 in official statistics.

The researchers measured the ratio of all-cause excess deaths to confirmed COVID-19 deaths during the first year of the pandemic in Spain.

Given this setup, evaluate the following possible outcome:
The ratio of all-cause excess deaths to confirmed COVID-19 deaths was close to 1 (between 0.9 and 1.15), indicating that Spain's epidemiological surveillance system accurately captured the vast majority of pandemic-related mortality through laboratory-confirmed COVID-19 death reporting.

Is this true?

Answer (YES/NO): NO